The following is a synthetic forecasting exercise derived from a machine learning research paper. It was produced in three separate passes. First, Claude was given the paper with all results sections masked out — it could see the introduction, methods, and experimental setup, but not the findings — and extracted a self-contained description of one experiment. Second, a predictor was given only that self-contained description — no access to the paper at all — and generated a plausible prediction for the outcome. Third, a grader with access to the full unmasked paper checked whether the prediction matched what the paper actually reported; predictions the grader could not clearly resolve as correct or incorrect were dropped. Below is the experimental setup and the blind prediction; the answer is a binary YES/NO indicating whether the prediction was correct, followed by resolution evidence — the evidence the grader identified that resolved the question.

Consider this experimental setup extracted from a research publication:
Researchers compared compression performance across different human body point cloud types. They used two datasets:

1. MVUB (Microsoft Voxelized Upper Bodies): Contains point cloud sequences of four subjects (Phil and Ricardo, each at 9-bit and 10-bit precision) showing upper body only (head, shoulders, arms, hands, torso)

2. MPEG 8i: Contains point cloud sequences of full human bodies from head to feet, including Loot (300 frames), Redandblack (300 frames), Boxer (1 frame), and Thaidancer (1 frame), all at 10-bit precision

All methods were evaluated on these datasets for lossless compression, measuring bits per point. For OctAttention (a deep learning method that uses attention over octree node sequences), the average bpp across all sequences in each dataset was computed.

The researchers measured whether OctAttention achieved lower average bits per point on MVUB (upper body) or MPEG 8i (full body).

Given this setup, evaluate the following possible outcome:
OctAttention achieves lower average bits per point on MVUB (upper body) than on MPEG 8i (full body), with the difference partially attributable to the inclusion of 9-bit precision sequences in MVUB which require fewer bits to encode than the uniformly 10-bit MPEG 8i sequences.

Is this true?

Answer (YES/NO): NO